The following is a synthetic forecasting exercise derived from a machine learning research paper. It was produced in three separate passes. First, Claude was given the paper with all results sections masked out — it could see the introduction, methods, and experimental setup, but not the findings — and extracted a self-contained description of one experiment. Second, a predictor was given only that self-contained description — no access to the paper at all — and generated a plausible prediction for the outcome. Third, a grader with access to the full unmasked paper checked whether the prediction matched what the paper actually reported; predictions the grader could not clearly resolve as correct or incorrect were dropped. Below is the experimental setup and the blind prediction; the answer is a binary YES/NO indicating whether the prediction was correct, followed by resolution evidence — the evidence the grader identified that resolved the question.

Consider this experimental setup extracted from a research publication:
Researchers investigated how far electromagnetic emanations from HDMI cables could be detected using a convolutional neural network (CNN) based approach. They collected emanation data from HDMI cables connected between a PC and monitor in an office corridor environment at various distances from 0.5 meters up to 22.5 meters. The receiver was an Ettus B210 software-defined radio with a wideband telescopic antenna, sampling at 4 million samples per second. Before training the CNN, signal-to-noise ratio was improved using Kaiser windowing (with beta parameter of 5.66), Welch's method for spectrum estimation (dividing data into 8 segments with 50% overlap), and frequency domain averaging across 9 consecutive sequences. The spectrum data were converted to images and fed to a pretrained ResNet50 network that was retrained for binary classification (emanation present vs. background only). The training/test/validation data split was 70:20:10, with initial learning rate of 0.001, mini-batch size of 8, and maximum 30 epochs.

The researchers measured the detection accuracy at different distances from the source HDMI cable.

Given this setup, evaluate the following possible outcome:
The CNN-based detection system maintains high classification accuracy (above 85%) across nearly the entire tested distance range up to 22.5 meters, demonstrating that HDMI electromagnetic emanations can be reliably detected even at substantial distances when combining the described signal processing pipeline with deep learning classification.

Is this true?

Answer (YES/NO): YES